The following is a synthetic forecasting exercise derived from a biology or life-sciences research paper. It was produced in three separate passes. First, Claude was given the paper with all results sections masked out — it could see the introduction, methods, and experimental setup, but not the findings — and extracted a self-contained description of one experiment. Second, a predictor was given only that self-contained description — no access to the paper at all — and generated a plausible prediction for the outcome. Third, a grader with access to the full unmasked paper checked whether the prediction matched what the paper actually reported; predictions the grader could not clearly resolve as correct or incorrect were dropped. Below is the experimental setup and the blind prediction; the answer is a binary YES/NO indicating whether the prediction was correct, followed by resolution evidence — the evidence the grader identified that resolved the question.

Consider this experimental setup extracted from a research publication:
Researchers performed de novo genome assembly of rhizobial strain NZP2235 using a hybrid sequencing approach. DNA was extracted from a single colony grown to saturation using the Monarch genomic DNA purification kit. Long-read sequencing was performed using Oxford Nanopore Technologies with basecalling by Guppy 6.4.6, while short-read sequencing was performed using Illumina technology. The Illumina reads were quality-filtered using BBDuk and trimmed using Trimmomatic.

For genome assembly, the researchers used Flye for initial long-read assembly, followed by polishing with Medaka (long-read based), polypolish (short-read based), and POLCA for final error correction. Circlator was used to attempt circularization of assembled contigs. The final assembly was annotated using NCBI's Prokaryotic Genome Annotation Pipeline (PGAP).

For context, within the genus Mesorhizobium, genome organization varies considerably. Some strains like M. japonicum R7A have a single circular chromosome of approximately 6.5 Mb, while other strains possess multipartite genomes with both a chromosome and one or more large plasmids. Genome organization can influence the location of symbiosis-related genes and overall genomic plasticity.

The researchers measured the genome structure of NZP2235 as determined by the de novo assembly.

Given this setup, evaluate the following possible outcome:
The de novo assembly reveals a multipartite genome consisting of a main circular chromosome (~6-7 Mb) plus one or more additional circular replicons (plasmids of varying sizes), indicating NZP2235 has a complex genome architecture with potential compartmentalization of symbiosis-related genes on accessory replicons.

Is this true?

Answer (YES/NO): NO